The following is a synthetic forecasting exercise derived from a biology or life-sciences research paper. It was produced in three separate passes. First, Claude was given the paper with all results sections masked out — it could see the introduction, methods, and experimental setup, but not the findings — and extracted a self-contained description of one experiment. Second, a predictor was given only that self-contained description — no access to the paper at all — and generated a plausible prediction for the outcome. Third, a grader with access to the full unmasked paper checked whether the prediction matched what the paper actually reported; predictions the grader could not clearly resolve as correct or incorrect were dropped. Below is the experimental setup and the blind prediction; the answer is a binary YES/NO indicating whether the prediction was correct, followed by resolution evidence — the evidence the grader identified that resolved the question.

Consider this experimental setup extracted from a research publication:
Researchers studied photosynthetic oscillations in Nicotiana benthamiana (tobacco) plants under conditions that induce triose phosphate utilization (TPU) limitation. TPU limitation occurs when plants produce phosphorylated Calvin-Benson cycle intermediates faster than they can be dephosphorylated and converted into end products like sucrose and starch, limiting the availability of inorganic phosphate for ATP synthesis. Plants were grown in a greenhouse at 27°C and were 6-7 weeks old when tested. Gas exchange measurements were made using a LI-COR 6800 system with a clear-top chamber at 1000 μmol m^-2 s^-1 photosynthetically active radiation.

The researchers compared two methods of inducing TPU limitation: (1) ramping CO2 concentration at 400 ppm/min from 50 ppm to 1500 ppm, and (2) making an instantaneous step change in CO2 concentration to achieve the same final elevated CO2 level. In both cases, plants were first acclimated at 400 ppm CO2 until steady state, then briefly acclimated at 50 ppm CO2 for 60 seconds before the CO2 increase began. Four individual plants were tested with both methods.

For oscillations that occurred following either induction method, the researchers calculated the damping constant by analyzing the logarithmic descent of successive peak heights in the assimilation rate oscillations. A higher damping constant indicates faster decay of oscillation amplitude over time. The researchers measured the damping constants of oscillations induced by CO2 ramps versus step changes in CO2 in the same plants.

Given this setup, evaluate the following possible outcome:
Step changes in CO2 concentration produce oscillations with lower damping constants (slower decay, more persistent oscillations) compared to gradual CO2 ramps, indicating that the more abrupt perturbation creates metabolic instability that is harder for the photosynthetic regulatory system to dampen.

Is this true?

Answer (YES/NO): NO